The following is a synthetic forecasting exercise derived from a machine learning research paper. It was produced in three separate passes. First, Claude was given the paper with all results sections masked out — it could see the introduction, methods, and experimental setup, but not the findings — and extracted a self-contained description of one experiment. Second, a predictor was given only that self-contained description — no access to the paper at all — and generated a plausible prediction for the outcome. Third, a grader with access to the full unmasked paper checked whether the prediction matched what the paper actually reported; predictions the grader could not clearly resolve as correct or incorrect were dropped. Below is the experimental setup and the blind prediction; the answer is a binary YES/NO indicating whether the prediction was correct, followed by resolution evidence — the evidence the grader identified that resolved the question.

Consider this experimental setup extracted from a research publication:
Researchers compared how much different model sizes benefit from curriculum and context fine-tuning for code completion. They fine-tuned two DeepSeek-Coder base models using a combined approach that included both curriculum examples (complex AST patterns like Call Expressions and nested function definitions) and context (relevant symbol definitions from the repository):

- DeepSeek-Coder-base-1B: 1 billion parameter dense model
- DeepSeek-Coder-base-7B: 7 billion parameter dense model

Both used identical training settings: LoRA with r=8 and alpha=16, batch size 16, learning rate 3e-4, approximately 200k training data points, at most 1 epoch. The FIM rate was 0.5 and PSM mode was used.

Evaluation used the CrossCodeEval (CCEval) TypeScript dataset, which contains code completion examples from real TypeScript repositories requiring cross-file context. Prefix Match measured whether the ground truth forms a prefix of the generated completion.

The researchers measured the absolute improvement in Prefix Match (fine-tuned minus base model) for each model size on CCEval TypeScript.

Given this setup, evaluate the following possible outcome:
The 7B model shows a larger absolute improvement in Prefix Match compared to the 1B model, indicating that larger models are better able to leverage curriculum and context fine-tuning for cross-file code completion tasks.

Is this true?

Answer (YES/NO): NO